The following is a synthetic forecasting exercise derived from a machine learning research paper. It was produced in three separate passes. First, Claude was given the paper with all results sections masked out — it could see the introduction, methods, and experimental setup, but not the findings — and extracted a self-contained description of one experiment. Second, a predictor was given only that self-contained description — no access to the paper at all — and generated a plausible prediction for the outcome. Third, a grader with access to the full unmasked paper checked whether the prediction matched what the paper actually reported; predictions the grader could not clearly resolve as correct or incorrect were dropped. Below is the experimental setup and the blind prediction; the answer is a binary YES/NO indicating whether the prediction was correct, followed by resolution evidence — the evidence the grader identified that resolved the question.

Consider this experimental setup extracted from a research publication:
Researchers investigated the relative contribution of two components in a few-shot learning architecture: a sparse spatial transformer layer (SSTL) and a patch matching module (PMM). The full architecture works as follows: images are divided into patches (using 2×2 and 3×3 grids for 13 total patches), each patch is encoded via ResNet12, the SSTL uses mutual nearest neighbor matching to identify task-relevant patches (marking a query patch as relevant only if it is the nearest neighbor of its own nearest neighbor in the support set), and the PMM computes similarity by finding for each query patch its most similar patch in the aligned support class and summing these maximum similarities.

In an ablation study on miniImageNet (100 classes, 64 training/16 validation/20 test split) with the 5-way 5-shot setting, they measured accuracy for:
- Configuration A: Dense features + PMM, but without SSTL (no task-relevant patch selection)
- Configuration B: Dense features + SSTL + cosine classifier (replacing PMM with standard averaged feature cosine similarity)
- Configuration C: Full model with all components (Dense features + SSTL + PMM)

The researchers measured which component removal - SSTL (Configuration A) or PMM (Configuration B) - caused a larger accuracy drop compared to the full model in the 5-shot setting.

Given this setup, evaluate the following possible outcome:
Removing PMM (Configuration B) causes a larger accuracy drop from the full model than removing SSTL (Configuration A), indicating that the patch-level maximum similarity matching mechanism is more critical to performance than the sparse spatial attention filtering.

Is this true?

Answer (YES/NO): NO